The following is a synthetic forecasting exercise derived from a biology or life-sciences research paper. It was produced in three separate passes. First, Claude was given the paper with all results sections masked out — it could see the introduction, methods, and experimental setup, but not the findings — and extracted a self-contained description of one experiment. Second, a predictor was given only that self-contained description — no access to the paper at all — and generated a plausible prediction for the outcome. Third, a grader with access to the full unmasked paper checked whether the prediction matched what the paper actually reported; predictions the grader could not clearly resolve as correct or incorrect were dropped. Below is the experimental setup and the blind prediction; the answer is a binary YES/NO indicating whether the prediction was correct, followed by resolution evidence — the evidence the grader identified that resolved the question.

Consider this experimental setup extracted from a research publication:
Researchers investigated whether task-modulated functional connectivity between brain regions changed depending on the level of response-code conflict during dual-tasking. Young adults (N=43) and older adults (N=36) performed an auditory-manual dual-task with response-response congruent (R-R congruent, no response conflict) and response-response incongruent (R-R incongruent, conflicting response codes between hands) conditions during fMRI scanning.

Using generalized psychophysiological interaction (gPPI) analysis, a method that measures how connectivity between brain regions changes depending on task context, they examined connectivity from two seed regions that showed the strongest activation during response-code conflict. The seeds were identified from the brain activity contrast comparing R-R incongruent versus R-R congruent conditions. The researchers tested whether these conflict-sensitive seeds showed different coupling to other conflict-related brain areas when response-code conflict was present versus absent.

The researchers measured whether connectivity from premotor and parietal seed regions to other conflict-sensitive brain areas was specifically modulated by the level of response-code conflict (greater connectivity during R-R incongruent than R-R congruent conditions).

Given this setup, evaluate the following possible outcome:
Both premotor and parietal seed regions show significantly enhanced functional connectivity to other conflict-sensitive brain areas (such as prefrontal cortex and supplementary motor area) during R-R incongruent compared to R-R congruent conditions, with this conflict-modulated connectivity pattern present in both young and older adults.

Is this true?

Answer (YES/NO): NO